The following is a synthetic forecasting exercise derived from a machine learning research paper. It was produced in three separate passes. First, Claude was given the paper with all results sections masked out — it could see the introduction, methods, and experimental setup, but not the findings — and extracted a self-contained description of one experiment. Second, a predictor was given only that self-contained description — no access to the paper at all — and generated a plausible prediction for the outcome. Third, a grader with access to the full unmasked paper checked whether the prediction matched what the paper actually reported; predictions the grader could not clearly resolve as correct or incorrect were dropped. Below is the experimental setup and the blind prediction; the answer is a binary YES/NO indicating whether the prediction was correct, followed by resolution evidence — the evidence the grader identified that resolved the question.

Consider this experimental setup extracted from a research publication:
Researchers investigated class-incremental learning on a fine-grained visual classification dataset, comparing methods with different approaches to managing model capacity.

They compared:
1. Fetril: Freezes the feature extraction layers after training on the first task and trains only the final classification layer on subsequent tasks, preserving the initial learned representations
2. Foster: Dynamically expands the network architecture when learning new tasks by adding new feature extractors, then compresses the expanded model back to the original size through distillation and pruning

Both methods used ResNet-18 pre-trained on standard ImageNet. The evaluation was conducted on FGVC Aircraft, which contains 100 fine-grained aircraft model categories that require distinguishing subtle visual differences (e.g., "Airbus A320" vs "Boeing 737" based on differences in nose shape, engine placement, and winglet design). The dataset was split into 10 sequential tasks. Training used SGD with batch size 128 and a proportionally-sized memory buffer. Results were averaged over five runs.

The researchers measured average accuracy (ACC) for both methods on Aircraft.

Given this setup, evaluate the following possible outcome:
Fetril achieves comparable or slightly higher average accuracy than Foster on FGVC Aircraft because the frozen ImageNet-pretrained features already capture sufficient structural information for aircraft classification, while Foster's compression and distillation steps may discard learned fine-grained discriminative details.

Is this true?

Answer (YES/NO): NO